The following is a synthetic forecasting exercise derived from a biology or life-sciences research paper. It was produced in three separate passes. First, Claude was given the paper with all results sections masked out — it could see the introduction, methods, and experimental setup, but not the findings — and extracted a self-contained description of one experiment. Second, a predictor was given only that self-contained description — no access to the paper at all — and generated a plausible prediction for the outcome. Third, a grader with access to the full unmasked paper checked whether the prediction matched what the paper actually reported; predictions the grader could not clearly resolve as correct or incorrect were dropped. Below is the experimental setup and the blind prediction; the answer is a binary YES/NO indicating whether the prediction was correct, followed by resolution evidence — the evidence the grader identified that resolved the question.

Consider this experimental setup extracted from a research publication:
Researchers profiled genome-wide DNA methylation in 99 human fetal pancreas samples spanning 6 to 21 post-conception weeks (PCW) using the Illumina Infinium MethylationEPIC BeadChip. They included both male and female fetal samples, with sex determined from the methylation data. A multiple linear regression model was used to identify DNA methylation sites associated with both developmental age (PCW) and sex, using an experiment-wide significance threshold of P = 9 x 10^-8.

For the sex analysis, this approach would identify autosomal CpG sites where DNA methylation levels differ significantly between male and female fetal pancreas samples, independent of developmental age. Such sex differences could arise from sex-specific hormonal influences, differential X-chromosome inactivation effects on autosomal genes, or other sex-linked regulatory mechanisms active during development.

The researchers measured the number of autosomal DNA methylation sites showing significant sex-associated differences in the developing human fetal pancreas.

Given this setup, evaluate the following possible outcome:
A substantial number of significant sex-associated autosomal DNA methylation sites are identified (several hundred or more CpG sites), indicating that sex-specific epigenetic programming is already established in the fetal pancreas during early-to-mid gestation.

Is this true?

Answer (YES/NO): YES